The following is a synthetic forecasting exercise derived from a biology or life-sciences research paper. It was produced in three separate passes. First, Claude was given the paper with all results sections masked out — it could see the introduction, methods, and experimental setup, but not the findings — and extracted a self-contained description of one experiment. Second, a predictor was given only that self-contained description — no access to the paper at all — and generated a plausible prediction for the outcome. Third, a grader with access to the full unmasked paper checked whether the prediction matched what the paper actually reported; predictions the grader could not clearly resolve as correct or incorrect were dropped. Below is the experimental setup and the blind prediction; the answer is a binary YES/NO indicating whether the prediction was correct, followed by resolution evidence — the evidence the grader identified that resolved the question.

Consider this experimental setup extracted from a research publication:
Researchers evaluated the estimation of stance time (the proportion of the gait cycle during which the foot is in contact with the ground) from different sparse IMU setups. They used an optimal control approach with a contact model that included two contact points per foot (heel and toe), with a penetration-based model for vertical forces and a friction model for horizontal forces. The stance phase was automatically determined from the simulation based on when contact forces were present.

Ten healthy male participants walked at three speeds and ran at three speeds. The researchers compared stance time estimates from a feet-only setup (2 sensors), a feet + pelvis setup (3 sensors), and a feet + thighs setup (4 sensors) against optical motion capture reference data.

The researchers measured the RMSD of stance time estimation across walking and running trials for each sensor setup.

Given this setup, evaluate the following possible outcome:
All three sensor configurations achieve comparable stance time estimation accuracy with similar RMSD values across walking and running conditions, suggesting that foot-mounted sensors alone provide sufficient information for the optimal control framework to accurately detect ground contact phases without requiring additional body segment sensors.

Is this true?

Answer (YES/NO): NO